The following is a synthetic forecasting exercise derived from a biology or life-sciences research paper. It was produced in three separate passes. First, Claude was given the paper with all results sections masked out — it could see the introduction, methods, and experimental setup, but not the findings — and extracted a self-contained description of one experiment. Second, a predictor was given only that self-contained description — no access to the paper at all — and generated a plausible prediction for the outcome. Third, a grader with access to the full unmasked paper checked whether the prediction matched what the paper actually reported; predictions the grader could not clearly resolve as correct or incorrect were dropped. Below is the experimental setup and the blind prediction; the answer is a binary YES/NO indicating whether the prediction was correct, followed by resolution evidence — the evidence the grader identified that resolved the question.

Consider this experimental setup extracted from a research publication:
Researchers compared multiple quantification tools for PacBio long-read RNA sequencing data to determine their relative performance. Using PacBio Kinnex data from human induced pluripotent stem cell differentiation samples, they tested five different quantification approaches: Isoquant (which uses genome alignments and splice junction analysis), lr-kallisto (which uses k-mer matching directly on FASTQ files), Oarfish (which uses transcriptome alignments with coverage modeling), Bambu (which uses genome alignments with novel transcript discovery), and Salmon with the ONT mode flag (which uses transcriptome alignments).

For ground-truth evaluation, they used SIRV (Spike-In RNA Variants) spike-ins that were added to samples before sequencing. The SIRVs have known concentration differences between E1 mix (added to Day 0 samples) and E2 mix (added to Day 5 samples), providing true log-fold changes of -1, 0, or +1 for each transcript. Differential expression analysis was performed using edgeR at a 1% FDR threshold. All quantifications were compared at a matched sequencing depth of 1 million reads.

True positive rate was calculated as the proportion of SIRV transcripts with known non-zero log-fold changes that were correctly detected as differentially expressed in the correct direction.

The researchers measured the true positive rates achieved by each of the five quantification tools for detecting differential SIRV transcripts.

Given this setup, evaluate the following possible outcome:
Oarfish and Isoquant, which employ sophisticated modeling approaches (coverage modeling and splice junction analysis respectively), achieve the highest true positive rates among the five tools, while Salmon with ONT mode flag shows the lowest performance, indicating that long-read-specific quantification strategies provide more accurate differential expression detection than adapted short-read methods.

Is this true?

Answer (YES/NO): NO